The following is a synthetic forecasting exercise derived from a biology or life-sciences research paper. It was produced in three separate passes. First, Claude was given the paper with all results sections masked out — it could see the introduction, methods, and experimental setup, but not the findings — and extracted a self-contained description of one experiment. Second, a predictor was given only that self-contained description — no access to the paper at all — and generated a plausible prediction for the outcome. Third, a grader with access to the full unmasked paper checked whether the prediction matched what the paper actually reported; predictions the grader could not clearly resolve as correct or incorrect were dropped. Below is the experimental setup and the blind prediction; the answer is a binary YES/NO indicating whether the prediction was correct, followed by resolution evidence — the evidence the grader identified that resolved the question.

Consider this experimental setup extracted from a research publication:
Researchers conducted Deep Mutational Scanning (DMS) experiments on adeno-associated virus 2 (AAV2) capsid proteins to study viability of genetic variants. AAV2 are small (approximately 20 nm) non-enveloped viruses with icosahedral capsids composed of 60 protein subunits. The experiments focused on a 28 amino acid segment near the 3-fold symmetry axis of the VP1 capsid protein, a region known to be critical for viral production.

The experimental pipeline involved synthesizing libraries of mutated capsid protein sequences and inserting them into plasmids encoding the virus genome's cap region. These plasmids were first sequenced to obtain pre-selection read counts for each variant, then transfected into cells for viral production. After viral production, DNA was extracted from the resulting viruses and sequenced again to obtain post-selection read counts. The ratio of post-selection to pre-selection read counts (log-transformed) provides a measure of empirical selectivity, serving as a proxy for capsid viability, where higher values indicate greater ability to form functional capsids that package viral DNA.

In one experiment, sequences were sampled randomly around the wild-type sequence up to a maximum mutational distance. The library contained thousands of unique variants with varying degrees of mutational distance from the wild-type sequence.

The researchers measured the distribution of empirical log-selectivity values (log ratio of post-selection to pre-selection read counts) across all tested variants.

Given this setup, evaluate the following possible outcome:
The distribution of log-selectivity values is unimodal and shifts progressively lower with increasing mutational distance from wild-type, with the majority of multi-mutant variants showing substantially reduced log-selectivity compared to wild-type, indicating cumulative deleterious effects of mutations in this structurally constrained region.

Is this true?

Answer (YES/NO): NO